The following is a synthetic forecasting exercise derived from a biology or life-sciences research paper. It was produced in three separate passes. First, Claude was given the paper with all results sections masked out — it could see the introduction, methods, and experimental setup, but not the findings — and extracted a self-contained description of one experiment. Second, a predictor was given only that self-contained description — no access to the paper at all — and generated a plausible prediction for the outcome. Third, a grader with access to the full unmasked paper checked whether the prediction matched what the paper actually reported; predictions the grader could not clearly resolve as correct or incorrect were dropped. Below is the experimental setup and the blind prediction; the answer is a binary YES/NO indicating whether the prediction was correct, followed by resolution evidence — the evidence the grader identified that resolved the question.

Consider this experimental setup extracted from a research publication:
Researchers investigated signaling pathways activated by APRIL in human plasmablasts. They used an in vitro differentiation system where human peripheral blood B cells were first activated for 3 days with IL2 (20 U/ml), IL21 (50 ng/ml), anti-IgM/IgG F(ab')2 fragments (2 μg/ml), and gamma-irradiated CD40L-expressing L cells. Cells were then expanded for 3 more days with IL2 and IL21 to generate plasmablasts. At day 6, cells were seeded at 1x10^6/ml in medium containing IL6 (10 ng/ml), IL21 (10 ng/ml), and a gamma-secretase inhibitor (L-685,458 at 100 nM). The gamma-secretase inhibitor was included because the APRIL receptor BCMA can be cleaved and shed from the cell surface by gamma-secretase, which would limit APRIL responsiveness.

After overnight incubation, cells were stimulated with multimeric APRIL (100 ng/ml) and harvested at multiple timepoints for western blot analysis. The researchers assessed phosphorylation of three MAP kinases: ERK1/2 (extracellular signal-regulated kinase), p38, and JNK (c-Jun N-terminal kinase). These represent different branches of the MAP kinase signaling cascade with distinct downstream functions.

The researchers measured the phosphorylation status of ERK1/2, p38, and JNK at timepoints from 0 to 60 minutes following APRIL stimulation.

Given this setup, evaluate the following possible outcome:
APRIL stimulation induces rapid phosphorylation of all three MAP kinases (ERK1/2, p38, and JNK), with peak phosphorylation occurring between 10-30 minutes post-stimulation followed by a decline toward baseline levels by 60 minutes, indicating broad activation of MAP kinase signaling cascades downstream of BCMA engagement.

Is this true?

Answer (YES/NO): NO